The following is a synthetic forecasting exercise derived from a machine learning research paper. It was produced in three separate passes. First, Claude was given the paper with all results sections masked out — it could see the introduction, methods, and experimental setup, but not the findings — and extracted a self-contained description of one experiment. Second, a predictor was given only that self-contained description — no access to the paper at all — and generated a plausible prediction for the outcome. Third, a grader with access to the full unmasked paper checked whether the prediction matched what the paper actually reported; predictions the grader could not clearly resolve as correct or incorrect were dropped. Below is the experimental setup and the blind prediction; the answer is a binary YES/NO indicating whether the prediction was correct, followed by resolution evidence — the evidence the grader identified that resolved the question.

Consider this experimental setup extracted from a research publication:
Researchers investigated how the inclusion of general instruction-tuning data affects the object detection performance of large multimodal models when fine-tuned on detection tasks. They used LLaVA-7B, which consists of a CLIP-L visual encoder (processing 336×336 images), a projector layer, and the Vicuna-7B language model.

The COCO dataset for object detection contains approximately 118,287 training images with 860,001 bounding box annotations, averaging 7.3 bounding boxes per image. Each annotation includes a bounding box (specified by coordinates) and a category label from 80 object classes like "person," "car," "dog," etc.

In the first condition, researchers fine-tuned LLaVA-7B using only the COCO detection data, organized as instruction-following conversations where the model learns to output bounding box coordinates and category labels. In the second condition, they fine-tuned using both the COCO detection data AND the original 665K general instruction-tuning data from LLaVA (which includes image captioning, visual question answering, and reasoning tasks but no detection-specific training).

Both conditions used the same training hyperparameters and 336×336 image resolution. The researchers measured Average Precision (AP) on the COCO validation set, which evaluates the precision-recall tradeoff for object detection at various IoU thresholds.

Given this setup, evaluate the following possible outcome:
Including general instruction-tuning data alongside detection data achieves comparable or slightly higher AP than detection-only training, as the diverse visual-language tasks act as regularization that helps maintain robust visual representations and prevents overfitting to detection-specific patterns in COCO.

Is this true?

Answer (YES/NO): NO